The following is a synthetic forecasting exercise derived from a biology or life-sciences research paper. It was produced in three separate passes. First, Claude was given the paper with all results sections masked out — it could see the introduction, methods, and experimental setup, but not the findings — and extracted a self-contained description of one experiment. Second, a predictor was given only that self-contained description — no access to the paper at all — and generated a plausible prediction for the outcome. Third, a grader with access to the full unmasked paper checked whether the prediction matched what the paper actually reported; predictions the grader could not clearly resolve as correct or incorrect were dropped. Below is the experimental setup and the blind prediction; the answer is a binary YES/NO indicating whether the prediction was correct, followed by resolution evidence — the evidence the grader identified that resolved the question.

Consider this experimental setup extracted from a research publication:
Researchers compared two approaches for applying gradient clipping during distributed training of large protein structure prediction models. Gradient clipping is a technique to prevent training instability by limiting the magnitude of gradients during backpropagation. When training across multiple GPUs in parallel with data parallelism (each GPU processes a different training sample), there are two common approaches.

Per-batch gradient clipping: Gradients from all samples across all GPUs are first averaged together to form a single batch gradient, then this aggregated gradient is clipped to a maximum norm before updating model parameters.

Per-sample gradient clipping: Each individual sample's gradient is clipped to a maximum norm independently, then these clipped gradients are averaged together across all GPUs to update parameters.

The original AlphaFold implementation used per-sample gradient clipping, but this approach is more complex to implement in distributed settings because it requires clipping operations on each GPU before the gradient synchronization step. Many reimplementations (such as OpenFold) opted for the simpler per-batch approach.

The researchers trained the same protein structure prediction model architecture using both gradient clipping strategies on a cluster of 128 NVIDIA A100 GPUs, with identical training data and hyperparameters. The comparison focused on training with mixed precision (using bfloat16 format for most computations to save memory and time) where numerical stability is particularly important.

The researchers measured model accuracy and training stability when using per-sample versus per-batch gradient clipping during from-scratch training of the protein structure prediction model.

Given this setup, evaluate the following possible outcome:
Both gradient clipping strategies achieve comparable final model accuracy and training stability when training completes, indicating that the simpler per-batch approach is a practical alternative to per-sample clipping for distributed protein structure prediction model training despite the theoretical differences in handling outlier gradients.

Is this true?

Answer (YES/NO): NO